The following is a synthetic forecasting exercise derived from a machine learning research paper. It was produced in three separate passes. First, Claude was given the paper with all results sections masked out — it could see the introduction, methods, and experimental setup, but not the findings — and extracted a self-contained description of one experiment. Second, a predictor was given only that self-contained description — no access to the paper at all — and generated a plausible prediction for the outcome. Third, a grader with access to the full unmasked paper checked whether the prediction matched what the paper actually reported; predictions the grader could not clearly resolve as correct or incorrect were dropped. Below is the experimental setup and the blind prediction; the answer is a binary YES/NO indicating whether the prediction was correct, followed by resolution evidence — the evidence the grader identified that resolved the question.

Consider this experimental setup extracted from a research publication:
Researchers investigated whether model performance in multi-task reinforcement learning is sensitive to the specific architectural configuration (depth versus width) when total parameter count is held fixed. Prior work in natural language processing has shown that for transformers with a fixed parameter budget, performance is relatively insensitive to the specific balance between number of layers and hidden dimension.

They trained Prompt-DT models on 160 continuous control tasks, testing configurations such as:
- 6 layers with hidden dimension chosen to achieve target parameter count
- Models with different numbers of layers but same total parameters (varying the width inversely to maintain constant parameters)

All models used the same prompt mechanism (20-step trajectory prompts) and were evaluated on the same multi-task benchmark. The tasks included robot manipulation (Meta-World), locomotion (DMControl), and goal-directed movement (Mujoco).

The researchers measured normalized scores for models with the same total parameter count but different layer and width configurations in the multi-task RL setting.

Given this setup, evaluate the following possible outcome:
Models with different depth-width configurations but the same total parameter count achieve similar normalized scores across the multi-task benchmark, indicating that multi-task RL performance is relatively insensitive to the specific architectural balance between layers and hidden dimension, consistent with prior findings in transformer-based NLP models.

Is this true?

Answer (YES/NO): YES